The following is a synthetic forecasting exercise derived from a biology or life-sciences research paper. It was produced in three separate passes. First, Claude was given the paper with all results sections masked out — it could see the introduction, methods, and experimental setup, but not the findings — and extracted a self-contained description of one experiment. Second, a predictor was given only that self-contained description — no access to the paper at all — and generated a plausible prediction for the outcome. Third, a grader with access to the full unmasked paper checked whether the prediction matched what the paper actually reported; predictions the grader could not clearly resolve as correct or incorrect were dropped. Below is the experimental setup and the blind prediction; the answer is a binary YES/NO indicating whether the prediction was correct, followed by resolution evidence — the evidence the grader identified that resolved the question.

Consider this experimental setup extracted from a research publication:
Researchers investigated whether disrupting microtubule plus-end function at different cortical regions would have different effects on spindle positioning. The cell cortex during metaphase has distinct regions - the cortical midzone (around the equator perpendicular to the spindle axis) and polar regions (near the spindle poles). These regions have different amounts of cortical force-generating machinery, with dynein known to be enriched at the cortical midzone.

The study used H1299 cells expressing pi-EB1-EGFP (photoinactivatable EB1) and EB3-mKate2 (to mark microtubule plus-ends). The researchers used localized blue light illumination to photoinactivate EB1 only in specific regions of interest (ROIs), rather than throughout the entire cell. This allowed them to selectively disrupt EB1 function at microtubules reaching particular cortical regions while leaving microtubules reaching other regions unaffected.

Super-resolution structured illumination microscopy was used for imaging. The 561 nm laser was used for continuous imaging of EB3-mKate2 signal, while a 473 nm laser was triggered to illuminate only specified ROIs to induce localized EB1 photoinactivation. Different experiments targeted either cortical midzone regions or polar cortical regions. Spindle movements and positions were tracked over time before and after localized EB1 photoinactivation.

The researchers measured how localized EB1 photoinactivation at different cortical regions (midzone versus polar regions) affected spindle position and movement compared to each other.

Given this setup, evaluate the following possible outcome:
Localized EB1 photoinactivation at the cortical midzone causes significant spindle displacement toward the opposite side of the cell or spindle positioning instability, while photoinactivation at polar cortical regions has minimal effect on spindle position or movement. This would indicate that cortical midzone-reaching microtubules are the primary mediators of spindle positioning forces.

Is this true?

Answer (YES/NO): NO